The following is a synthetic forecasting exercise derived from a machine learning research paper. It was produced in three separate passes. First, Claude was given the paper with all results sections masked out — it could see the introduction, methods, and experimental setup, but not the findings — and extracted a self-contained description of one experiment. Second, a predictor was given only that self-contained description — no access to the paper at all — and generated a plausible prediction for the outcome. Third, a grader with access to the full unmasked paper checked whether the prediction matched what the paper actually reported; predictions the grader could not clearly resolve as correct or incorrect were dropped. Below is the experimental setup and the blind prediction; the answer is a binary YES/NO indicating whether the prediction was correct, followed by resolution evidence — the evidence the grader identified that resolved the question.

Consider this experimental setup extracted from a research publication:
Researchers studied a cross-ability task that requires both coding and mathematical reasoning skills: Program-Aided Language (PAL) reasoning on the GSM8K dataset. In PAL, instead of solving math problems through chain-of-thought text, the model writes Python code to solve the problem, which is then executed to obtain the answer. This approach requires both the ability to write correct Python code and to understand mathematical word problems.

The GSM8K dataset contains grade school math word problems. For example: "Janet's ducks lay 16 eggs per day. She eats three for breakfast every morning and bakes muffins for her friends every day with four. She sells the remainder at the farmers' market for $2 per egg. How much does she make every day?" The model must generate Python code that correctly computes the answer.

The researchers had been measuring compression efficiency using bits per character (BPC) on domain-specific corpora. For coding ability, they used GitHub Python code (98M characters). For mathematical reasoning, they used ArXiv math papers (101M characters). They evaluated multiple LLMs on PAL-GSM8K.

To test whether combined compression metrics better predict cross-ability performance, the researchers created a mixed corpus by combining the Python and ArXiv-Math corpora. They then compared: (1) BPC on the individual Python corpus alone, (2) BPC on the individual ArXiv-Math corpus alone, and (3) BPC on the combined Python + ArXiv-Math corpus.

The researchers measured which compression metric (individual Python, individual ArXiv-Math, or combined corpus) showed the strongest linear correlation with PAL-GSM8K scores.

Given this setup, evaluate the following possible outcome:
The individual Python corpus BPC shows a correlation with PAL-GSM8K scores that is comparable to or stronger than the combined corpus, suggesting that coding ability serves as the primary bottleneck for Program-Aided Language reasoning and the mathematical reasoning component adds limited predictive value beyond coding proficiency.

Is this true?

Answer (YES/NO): NO